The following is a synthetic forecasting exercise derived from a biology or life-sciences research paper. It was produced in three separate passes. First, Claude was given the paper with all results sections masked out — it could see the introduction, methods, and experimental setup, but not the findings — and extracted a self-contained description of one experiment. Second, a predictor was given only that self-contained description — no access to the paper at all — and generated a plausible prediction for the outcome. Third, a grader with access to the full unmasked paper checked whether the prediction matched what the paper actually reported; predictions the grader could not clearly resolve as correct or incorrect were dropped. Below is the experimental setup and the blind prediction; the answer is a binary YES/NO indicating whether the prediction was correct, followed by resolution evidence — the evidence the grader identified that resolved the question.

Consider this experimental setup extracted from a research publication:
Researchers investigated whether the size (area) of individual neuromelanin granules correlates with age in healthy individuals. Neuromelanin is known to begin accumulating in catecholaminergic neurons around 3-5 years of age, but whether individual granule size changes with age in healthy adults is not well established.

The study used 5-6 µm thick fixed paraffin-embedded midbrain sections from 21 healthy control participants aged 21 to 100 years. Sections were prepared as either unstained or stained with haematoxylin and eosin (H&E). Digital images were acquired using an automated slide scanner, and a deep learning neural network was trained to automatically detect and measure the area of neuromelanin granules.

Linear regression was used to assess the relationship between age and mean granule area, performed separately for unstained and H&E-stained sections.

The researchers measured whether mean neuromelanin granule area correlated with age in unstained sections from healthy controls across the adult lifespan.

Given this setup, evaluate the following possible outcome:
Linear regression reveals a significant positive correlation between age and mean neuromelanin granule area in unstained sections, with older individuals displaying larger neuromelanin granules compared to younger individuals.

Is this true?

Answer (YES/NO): NO